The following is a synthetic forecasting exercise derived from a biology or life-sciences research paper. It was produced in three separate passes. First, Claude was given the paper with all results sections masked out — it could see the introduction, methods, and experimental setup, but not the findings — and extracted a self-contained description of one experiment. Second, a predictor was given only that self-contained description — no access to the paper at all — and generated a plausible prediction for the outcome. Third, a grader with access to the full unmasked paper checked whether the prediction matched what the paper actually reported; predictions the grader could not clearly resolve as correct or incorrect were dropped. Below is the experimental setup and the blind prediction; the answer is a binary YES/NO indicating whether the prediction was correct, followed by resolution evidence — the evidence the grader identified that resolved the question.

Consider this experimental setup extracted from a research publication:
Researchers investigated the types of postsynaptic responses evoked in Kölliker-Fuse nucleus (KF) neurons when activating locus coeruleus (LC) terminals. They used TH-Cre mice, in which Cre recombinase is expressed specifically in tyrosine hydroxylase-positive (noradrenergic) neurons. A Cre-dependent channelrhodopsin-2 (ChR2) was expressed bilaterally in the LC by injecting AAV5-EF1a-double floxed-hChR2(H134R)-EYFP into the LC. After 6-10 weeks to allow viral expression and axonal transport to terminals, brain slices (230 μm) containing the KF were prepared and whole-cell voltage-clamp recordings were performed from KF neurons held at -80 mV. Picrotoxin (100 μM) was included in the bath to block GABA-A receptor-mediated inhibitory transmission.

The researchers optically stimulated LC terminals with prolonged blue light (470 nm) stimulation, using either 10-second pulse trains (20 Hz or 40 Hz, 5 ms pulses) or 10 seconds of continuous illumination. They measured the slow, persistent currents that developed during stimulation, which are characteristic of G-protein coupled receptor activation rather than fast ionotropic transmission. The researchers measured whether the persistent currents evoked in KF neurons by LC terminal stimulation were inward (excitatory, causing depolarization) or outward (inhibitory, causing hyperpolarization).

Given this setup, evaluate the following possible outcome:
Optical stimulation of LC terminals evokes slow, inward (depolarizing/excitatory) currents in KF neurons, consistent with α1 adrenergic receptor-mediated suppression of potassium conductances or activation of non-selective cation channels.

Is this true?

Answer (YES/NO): YES